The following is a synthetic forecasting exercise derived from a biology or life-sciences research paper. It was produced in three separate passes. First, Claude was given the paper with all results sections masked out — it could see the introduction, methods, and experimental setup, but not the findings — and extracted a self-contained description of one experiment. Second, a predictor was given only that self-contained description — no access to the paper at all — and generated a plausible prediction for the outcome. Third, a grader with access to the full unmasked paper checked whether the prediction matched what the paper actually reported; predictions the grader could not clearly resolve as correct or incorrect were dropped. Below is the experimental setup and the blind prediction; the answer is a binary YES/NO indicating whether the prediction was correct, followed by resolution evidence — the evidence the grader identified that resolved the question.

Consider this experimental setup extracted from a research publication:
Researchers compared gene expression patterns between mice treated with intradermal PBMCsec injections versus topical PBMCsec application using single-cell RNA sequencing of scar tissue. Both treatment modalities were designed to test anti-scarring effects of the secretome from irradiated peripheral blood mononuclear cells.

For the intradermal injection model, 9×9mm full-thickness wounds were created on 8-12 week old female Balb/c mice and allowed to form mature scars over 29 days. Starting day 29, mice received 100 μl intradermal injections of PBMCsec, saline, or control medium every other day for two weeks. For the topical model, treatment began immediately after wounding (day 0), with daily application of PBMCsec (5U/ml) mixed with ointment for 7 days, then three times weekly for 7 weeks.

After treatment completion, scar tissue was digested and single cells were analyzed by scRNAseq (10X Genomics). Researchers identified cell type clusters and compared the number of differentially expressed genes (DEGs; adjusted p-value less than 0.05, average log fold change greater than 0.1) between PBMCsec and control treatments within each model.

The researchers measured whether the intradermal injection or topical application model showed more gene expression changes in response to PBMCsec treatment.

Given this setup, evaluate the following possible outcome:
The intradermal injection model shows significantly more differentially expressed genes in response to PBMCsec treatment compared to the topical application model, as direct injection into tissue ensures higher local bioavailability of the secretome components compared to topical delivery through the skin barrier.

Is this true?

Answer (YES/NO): NO